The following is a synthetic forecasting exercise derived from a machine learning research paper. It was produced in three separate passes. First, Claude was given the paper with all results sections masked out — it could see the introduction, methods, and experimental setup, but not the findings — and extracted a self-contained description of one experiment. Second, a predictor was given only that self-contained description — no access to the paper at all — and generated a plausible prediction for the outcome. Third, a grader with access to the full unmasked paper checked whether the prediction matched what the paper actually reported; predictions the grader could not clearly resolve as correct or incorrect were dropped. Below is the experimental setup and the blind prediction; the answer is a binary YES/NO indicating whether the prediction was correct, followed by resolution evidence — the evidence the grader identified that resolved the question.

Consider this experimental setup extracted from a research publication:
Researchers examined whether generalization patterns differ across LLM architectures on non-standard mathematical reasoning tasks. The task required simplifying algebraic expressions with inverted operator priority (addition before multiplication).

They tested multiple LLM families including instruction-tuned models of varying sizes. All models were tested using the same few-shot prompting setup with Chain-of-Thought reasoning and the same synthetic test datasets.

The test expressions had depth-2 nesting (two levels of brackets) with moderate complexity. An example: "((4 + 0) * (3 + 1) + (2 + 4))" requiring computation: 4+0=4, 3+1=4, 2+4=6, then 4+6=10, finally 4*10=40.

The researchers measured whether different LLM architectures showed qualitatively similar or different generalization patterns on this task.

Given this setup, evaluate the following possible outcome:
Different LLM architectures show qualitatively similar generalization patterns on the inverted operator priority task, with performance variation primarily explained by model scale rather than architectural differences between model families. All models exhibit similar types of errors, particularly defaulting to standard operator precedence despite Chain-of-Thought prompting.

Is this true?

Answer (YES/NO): NO